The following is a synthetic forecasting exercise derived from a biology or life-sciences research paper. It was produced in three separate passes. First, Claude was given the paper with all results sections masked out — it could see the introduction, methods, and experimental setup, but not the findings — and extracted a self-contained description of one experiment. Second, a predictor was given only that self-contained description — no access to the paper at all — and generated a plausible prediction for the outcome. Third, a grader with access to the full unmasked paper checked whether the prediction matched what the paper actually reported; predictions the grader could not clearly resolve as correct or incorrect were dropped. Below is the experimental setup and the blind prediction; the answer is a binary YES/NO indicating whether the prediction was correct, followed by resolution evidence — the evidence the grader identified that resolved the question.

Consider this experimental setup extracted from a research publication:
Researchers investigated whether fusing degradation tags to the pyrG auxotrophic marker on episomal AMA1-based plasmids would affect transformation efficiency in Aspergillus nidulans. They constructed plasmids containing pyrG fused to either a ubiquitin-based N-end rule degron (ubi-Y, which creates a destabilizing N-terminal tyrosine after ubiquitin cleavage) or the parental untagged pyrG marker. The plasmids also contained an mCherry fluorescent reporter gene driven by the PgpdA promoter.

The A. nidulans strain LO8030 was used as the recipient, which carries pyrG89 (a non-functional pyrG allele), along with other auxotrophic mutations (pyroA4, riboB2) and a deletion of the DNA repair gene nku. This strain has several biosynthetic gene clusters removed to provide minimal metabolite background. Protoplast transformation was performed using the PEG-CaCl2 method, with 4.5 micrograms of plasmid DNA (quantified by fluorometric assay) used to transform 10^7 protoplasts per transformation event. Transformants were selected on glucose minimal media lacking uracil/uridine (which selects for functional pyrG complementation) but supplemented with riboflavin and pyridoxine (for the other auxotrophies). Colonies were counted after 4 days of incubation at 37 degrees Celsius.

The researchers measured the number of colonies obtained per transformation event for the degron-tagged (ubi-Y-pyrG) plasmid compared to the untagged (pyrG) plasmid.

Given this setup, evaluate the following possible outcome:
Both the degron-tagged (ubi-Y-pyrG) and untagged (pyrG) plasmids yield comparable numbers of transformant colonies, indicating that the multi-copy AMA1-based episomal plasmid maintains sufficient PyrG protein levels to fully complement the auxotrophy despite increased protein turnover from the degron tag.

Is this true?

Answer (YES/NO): NO